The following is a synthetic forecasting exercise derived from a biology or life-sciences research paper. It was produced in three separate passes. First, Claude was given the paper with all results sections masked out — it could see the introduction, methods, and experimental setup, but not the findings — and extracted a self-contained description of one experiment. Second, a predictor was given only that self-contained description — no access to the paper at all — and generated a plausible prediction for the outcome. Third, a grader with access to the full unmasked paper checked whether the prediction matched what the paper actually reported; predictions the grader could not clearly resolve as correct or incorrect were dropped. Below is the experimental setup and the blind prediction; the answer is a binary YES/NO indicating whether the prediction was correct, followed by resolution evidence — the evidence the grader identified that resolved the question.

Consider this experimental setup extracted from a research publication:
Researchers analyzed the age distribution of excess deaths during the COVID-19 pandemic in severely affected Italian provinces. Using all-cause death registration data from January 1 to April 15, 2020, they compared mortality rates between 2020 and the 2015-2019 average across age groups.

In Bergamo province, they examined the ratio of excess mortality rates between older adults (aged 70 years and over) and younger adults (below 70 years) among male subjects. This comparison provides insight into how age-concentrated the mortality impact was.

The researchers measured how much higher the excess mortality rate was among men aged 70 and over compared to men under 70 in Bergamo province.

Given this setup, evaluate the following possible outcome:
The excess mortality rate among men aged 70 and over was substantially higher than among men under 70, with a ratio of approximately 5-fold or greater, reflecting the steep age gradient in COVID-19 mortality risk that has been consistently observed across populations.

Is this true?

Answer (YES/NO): YES